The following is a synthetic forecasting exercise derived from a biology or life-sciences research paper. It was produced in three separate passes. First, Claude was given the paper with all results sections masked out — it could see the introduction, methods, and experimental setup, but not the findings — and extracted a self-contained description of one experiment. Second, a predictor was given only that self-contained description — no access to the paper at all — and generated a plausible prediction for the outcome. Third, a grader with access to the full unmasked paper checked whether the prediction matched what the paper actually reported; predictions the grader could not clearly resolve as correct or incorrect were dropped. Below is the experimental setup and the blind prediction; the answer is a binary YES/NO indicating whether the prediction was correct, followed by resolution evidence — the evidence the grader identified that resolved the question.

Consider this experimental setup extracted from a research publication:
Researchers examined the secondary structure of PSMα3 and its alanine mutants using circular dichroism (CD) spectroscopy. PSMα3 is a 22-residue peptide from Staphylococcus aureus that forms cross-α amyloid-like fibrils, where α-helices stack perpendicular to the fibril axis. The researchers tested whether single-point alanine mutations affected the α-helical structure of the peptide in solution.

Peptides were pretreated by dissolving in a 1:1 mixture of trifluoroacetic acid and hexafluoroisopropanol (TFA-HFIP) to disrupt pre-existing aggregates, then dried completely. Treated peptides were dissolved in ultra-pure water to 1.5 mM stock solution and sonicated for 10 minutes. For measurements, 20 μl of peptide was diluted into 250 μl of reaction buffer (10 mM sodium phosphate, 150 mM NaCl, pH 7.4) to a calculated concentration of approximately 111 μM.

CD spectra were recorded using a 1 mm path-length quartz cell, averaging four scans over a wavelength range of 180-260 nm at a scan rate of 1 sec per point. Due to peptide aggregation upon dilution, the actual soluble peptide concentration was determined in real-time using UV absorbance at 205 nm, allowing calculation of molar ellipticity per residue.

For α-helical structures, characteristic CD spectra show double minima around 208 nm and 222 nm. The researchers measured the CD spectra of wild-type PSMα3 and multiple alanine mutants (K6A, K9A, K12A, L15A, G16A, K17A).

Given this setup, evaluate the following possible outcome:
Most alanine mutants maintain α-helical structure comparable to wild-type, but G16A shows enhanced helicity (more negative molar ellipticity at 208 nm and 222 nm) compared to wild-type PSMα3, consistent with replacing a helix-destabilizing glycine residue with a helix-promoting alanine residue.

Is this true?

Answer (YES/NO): NO